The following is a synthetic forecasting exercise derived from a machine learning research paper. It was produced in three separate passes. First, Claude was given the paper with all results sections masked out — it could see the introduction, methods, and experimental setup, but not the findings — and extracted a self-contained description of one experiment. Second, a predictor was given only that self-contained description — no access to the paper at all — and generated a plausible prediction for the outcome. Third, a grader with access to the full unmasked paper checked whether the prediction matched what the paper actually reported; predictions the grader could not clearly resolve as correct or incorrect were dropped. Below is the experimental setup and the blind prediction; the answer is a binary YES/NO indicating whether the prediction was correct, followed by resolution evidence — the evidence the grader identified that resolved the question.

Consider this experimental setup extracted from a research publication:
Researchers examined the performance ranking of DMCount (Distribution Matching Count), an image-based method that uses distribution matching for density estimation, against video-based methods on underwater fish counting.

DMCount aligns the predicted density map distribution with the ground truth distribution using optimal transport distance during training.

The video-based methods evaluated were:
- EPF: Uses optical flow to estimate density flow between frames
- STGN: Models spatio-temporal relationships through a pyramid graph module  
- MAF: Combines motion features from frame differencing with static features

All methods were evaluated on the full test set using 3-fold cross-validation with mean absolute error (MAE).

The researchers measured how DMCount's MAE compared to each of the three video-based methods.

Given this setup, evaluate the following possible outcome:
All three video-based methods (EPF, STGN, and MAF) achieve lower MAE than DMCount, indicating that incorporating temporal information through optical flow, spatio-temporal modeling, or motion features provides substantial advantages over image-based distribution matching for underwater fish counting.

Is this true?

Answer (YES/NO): YES